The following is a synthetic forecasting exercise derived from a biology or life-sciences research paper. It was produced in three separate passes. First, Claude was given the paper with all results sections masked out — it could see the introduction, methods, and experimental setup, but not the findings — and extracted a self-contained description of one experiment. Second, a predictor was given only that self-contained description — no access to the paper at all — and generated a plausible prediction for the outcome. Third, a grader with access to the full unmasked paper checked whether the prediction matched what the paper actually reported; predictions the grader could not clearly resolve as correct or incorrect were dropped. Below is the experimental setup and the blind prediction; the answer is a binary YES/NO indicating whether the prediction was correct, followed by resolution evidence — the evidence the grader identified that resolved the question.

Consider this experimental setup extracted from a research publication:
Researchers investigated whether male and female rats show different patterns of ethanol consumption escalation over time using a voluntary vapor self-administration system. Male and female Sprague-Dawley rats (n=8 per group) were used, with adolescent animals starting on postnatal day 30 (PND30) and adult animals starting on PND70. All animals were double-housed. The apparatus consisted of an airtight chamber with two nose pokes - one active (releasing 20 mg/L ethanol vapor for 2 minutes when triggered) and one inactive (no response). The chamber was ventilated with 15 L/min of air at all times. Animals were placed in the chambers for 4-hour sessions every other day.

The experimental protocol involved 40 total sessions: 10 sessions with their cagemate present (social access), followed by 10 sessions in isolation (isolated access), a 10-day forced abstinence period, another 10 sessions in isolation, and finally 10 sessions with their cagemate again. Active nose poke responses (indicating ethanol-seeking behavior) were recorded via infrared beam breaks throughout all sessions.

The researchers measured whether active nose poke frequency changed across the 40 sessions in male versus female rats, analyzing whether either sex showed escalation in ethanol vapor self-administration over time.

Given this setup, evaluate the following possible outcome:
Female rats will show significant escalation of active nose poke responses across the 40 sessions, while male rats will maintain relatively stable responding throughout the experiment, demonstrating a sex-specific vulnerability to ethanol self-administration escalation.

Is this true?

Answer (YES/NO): NO